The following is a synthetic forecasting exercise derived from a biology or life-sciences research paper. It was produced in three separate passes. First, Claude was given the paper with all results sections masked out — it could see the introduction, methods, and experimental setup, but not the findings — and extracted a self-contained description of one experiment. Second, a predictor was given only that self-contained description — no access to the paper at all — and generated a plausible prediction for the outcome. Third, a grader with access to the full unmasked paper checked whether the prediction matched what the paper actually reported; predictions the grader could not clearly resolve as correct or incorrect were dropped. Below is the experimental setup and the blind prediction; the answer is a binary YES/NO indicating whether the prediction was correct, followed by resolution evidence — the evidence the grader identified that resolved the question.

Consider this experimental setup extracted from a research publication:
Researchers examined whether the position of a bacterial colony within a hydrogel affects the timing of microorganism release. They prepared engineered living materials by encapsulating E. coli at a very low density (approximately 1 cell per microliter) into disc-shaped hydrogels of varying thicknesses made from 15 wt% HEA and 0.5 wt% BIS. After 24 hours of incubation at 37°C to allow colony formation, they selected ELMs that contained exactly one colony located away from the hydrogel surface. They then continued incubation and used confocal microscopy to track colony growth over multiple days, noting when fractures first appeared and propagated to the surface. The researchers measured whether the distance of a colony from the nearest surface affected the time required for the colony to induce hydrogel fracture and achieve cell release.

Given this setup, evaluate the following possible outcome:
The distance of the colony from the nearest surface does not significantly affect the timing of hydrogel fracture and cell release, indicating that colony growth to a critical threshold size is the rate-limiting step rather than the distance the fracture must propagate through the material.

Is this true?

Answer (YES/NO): NO